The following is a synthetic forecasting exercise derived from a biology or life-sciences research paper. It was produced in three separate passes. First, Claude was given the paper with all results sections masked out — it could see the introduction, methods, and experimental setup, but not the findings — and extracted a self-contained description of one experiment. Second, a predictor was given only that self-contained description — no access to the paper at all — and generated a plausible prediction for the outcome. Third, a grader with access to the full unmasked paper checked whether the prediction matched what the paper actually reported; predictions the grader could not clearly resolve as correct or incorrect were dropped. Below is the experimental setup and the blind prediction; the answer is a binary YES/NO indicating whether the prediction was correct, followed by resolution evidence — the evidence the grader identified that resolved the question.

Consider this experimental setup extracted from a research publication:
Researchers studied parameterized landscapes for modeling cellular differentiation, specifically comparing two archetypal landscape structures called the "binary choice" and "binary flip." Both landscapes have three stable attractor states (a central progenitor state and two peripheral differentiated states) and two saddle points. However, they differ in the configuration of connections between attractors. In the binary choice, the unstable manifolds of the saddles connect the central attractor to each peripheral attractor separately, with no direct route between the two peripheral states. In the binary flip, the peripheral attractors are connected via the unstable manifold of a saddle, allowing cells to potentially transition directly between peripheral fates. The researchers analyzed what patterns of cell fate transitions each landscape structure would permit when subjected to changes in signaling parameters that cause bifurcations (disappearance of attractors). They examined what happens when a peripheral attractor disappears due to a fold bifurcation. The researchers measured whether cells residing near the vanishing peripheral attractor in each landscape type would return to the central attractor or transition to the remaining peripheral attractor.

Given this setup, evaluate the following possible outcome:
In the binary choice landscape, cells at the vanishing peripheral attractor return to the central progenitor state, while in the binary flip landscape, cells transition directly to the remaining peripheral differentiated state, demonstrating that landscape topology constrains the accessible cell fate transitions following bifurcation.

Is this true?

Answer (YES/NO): YES